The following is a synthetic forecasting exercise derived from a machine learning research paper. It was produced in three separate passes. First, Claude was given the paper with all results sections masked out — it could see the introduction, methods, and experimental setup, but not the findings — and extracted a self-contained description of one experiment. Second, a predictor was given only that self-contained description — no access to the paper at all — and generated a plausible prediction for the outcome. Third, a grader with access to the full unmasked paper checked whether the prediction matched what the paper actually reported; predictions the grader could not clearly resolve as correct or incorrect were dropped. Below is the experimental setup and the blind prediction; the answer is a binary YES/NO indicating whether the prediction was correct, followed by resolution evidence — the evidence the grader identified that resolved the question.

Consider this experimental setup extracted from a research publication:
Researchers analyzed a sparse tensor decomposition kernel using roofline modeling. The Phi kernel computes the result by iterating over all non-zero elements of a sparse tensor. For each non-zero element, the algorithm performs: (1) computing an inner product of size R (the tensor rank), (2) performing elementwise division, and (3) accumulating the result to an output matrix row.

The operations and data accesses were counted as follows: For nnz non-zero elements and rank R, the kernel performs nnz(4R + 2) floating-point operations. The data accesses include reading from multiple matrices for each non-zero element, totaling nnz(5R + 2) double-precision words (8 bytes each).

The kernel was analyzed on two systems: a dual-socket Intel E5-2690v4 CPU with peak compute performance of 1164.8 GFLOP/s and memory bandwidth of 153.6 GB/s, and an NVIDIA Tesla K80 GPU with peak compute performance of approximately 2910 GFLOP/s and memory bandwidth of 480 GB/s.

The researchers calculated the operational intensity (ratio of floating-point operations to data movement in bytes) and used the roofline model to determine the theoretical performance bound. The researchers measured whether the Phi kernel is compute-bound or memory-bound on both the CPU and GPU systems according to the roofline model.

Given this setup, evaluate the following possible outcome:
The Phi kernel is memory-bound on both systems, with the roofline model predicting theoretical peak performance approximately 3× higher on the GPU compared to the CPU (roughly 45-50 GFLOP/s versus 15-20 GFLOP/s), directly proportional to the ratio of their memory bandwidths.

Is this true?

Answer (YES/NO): NO